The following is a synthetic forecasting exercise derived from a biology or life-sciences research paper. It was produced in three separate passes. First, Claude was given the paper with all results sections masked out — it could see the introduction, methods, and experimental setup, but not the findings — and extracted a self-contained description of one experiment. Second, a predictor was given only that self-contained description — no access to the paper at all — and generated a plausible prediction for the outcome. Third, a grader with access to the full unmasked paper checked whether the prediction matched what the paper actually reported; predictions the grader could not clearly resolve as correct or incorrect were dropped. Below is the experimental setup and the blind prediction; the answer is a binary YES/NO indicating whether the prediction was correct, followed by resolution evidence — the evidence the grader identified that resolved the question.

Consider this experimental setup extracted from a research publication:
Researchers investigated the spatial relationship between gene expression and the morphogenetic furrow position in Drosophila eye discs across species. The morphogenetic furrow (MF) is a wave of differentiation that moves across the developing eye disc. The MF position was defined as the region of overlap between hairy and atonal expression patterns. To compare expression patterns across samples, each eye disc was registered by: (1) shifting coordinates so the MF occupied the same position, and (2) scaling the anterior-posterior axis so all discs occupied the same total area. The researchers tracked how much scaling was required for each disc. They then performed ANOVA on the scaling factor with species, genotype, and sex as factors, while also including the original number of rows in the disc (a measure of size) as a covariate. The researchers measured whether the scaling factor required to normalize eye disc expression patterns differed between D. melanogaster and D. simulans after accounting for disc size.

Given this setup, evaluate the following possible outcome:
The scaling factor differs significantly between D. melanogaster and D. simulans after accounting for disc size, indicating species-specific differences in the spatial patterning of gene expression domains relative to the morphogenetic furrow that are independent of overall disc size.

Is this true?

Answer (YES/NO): YES